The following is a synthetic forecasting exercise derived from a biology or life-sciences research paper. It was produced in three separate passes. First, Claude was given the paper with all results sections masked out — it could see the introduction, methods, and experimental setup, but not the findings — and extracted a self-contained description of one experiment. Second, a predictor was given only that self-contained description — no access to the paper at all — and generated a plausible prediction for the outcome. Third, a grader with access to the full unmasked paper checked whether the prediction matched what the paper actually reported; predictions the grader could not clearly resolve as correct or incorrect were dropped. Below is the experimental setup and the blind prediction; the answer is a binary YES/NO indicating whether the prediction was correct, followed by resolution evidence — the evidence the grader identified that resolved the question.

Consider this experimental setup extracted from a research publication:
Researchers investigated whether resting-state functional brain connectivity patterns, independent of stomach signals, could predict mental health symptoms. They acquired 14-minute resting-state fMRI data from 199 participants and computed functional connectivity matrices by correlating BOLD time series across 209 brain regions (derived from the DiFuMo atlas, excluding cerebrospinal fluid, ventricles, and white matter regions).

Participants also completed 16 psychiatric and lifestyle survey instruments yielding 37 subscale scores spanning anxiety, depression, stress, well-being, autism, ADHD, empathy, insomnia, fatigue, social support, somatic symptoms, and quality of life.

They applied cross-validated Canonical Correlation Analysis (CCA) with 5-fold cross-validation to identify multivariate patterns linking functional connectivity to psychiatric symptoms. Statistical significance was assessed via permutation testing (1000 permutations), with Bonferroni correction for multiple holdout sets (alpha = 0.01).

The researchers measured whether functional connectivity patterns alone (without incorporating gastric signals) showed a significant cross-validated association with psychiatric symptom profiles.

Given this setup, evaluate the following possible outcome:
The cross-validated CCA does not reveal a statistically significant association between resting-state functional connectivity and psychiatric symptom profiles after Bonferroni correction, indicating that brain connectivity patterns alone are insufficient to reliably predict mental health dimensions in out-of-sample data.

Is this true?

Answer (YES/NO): YES